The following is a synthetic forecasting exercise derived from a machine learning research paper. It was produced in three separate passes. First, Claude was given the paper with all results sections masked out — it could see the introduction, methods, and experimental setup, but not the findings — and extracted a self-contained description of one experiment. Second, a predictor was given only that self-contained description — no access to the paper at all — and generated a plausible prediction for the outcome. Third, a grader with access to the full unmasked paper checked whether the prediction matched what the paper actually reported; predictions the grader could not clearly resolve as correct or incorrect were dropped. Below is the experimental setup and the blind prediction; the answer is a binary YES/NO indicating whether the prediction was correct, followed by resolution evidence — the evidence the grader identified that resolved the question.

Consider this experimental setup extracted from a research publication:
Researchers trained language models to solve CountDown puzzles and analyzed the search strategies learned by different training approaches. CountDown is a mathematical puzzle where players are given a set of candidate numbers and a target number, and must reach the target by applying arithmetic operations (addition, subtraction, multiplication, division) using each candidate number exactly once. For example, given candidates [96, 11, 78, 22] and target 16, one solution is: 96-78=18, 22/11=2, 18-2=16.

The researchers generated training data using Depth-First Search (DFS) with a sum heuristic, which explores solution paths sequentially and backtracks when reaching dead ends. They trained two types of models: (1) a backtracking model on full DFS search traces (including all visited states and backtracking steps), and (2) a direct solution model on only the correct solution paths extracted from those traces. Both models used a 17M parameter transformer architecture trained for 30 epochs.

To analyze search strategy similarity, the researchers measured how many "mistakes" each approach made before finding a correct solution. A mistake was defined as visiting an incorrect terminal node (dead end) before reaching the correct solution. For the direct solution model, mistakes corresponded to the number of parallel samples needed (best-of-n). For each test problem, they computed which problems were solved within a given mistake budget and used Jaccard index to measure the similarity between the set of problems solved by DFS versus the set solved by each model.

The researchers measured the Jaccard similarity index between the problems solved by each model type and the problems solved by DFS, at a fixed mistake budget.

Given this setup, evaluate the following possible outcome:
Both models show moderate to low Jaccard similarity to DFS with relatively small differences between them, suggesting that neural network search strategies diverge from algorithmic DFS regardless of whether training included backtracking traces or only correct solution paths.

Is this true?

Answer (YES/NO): NO